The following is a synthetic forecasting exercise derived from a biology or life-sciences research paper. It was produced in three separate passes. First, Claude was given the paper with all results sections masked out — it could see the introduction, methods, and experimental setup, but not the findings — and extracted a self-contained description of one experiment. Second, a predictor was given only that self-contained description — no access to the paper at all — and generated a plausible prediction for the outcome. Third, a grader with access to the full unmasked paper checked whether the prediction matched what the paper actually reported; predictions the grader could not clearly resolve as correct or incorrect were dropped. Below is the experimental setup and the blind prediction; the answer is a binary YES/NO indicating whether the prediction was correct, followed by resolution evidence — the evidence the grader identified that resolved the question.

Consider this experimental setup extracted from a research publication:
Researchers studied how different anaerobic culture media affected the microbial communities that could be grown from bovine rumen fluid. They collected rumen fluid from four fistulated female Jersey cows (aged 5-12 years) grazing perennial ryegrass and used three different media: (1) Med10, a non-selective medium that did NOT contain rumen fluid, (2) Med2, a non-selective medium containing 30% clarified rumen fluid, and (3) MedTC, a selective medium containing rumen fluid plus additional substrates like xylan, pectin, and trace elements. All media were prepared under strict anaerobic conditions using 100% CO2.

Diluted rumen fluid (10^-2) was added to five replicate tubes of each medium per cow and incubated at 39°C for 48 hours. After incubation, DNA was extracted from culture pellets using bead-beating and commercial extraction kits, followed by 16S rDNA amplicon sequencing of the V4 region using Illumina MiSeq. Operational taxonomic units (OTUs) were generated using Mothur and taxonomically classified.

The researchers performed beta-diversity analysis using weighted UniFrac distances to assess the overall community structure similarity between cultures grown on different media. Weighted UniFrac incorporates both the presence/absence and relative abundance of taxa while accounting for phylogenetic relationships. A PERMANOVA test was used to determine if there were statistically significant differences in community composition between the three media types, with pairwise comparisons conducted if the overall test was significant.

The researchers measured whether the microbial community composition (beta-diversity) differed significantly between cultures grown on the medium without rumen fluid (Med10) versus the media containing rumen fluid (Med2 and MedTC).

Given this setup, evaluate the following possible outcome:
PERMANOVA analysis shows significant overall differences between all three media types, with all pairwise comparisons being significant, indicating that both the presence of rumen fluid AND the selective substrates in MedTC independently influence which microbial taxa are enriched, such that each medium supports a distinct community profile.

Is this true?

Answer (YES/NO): NO